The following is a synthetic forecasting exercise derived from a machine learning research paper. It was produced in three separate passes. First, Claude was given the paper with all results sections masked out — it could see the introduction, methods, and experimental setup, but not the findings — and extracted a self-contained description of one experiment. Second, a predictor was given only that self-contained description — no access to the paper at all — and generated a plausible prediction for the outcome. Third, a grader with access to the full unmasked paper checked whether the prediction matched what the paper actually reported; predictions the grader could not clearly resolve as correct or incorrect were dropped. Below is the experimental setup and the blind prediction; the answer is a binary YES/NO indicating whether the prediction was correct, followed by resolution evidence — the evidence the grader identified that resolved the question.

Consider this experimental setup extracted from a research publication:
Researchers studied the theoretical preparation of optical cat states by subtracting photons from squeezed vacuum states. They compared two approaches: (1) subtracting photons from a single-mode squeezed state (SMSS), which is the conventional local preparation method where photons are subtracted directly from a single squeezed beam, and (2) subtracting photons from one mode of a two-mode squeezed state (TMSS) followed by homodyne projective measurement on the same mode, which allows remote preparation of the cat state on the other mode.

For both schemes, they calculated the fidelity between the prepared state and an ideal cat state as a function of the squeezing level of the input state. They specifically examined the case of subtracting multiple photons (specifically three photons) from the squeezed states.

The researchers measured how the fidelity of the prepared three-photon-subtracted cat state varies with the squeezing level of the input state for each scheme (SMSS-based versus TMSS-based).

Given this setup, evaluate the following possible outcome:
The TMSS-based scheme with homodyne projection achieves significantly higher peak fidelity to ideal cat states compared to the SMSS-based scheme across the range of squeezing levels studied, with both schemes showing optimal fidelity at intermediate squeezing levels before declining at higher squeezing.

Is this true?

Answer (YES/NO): NO